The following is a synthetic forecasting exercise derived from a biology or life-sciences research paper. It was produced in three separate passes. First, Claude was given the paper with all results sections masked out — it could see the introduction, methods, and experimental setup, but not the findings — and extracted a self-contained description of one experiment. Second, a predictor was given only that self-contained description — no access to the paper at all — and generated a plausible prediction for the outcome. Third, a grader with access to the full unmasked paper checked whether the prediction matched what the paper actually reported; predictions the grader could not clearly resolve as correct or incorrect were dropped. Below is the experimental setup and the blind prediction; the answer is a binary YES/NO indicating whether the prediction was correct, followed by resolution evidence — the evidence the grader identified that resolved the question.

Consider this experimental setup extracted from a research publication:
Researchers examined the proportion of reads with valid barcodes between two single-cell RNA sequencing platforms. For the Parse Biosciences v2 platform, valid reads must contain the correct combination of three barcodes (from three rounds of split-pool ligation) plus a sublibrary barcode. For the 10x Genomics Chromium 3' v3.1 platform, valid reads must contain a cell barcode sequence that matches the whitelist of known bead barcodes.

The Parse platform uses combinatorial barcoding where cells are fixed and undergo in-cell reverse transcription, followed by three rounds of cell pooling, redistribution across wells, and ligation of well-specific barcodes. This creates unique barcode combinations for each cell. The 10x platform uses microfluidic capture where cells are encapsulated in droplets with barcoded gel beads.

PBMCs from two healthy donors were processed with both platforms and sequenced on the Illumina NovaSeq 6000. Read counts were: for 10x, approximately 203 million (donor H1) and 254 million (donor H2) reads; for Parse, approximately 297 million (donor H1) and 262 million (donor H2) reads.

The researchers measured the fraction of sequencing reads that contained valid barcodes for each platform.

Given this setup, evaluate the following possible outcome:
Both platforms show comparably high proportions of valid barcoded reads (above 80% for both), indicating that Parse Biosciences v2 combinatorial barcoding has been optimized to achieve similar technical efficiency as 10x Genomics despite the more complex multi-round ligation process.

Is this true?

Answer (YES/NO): NO